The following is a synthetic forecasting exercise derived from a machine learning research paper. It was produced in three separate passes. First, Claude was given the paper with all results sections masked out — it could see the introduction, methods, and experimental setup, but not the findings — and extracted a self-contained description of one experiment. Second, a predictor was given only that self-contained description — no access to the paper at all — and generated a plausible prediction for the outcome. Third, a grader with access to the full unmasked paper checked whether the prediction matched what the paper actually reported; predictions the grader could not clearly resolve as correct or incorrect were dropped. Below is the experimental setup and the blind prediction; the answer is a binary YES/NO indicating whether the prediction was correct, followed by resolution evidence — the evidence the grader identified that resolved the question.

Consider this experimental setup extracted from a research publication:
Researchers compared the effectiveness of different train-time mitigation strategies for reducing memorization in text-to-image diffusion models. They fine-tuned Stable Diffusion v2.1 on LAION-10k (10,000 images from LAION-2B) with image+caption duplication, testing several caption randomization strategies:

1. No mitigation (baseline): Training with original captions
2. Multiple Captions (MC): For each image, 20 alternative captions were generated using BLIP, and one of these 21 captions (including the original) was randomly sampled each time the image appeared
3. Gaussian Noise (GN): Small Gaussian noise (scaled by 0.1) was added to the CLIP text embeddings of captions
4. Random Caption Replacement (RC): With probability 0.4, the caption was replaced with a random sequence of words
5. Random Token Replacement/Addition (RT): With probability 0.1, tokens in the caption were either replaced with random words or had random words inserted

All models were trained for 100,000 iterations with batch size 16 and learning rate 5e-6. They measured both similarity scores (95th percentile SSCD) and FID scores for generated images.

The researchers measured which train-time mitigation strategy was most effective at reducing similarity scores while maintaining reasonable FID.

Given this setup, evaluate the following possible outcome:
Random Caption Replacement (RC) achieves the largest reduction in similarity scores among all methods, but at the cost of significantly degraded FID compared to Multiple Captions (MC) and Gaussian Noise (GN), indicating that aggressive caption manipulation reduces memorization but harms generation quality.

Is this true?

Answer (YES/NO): NO